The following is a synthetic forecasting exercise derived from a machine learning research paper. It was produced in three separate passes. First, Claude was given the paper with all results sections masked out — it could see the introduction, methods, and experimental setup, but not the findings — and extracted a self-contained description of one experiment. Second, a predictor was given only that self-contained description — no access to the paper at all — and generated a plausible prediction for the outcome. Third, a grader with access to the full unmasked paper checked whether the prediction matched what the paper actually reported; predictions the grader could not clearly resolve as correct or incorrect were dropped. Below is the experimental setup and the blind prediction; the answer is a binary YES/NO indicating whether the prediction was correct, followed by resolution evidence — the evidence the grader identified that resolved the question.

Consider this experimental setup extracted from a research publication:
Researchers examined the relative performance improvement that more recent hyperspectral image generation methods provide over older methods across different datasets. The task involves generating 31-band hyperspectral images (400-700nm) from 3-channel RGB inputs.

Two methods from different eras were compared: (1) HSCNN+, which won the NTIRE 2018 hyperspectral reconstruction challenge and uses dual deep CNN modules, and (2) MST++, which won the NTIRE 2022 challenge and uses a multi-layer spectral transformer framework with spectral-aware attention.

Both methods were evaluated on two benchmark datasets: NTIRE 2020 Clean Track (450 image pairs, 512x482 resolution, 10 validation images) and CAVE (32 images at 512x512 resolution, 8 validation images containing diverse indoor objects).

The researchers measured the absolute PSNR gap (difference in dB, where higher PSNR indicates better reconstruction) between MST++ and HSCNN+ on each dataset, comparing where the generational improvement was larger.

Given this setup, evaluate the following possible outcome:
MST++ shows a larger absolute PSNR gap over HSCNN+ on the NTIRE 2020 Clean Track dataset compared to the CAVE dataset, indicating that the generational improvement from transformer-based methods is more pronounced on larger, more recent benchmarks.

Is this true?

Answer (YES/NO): YES